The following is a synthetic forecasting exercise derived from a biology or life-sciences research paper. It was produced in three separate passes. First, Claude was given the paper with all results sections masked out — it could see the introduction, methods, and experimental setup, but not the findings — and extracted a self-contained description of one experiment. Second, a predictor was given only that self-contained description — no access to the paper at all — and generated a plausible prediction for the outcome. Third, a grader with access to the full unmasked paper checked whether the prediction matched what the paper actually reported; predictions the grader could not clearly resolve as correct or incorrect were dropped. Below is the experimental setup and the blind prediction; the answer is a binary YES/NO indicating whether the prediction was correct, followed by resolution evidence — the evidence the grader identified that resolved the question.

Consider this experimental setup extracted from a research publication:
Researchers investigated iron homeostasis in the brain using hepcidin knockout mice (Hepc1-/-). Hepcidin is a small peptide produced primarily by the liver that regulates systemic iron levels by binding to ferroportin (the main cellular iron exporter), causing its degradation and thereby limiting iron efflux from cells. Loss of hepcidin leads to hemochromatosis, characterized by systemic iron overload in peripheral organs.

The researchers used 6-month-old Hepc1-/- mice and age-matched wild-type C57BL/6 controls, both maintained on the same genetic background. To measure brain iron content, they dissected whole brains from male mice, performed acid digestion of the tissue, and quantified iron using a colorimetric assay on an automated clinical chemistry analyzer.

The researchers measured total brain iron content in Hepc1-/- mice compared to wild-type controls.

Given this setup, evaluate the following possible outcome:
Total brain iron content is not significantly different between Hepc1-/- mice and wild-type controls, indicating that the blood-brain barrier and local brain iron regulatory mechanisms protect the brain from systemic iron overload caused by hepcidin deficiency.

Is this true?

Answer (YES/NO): YES